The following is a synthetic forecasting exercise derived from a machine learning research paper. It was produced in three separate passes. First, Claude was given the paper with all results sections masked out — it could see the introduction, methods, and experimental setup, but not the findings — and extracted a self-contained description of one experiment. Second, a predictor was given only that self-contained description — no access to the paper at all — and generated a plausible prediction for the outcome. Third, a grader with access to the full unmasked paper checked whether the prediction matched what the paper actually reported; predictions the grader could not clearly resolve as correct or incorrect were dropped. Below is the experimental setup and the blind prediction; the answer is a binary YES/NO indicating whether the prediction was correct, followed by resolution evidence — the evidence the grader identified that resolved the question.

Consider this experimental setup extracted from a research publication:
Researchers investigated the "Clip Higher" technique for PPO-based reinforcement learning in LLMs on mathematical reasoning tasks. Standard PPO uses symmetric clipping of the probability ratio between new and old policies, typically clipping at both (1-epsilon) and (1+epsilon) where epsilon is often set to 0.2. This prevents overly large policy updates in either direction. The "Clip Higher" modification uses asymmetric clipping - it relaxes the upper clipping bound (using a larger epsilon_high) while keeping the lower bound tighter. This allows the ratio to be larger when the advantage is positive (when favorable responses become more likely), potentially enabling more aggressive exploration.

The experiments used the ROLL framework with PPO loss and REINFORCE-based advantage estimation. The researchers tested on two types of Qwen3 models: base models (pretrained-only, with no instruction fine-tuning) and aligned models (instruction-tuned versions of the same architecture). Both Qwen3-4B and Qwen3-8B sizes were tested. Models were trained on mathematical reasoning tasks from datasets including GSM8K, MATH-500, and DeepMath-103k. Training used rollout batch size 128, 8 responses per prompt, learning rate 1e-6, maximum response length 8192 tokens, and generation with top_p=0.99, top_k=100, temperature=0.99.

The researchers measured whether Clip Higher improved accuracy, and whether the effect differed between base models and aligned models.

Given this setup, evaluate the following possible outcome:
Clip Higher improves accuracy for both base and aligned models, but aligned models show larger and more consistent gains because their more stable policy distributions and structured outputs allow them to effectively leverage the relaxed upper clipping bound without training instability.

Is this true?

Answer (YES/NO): NO